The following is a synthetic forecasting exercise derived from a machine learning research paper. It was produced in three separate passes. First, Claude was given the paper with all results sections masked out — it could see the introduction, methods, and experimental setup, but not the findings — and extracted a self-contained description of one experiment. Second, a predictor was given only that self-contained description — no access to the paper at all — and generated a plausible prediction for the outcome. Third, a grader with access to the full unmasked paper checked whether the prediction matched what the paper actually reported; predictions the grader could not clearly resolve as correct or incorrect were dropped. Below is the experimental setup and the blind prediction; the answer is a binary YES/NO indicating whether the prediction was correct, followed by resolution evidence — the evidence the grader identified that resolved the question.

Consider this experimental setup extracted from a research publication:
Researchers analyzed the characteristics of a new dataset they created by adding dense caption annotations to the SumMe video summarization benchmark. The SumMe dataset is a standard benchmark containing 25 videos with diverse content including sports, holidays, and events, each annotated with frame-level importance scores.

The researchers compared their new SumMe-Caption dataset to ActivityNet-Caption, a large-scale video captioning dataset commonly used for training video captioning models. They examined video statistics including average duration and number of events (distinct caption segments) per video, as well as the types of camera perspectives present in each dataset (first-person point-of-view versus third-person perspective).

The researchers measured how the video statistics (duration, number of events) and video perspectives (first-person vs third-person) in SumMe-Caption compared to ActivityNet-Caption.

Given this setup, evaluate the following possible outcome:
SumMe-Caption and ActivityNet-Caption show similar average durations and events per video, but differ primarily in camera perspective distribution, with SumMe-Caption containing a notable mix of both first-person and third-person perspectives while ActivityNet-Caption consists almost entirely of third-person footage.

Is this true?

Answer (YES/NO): YES